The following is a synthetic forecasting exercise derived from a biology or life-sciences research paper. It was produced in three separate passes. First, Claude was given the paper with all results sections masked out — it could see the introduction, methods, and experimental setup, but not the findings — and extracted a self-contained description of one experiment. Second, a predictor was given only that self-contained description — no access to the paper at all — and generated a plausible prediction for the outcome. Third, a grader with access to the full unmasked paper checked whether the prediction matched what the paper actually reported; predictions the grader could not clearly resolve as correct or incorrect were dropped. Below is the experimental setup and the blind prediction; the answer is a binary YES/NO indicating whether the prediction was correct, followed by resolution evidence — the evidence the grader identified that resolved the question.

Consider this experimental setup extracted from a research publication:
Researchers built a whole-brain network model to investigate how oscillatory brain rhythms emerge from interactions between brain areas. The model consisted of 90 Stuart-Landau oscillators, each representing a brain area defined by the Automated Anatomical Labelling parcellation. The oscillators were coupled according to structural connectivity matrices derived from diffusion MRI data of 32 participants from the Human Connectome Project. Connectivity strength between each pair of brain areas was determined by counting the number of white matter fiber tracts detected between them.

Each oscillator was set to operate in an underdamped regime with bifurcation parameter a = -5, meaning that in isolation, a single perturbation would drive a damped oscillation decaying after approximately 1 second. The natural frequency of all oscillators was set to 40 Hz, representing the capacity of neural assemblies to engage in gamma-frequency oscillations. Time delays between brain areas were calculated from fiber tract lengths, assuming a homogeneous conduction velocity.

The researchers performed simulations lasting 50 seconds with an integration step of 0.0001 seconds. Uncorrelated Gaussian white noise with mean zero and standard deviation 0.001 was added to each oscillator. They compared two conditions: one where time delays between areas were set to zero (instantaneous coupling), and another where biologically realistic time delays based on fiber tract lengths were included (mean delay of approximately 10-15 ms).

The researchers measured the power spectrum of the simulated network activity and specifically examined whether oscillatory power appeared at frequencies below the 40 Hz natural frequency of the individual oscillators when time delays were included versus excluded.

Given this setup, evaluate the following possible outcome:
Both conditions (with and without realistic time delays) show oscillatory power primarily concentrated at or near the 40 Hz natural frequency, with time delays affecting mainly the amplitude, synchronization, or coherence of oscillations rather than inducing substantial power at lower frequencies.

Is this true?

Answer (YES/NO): NO